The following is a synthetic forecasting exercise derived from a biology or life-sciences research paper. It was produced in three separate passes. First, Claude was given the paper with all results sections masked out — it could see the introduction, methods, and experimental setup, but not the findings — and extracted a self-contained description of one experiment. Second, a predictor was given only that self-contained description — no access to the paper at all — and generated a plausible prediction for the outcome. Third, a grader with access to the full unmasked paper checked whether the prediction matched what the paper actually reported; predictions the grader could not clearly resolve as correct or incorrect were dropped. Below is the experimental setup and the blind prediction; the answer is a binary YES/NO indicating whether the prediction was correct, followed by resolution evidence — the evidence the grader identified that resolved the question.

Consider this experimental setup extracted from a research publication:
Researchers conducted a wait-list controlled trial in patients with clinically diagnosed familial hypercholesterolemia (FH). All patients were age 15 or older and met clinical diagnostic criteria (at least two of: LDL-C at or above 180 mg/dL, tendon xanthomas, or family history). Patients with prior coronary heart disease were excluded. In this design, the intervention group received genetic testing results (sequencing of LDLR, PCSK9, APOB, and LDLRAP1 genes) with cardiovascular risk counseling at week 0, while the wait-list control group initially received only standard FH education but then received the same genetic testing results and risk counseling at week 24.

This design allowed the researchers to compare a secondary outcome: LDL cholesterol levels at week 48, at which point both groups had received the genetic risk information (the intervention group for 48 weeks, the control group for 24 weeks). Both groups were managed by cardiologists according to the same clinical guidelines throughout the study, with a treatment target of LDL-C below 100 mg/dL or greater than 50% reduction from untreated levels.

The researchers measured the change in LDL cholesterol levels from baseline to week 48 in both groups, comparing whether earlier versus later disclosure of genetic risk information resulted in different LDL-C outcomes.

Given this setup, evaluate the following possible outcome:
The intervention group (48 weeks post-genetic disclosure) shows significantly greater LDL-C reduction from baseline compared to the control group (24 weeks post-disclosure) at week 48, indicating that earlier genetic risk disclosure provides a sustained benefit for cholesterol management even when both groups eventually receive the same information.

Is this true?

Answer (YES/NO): NO